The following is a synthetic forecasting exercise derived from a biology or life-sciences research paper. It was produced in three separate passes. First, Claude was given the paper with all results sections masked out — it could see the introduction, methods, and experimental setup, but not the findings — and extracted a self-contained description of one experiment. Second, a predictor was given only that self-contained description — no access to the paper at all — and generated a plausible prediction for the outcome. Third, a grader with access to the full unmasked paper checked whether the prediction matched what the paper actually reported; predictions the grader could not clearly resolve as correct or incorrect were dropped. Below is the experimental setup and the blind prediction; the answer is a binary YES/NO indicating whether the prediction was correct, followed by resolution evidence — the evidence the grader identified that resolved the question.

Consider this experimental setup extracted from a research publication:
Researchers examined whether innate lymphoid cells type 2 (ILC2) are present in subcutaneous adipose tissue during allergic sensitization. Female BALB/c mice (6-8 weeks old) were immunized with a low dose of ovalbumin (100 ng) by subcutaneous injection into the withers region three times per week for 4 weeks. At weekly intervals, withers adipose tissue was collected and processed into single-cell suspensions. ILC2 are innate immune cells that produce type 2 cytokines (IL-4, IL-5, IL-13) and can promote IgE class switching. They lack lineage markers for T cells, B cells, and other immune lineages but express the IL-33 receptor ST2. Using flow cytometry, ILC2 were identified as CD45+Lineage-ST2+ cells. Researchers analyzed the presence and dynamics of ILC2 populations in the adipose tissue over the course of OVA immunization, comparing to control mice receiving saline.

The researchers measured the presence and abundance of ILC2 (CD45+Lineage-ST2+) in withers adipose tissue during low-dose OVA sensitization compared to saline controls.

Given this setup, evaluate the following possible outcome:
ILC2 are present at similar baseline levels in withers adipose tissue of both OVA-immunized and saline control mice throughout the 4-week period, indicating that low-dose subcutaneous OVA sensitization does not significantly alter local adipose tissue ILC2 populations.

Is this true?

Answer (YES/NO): NO